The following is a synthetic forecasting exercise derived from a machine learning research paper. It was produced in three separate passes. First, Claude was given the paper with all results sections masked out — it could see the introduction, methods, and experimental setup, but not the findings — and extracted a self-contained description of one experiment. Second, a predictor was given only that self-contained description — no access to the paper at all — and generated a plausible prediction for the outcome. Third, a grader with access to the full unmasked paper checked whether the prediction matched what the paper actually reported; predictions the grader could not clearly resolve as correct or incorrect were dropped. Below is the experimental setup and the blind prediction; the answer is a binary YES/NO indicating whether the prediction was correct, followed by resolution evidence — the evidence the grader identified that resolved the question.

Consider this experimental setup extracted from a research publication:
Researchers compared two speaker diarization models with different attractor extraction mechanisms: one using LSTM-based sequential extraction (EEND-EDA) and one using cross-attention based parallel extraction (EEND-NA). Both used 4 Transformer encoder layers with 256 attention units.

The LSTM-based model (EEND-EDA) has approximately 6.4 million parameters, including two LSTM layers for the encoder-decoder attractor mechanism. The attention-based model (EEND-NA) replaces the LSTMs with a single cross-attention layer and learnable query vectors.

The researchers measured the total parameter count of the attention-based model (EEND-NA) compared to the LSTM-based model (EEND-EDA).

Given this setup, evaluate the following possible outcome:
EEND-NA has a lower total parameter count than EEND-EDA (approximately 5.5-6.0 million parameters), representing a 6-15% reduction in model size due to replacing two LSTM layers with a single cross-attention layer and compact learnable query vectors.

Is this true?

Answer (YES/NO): YES